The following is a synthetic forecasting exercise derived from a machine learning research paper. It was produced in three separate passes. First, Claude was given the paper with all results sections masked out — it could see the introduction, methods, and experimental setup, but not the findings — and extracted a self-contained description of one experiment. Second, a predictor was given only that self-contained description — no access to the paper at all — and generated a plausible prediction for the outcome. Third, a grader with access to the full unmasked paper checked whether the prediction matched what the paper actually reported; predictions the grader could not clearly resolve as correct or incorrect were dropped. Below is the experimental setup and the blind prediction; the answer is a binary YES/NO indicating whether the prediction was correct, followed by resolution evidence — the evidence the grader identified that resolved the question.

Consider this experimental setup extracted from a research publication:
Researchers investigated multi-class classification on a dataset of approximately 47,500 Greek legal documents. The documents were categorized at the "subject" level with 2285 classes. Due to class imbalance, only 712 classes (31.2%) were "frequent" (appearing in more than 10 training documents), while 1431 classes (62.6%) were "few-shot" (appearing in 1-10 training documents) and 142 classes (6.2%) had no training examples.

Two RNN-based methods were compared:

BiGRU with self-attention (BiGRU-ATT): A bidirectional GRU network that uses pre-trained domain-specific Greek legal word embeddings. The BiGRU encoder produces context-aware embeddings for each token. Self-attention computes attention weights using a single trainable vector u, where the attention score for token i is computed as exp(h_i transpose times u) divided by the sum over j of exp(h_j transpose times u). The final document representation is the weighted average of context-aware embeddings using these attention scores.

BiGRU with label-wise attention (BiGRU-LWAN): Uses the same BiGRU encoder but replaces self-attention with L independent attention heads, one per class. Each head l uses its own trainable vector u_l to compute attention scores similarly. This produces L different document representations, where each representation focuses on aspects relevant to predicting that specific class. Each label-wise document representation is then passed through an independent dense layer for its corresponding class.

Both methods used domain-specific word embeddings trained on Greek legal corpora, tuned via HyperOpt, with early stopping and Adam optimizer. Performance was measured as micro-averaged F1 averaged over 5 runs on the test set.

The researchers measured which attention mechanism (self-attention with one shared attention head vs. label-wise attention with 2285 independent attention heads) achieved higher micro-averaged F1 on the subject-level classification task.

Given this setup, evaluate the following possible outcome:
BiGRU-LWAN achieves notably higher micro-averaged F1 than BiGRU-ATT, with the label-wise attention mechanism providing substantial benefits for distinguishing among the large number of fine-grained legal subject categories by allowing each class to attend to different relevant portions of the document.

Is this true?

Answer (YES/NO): NO